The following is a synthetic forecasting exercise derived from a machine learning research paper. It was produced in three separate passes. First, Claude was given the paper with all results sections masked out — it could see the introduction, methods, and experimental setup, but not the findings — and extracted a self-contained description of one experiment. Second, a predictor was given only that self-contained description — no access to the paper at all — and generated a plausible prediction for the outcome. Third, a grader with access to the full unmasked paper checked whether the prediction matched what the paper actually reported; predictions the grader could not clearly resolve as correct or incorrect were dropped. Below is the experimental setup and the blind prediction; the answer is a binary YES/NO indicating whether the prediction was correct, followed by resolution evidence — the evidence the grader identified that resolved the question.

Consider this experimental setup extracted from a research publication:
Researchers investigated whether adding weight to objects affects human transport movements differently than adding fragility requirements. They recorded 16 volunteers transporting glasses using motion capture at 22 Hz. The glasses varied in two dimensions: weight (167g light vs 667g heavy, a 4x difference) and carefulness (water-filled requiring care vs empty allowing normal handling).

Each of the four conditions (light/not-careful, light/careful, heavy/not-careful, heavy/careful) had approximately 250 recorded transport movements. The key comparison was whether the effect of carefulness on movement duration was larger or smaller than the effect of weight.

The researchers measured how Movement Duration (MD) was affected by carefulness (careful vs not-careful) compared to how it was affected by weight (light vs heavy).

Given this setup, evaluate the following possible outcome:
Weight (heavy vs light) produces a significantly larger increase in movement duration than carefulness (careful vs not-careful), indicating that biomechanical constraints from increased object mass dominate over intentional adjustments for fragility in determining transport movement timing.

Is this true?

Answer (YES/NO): NO